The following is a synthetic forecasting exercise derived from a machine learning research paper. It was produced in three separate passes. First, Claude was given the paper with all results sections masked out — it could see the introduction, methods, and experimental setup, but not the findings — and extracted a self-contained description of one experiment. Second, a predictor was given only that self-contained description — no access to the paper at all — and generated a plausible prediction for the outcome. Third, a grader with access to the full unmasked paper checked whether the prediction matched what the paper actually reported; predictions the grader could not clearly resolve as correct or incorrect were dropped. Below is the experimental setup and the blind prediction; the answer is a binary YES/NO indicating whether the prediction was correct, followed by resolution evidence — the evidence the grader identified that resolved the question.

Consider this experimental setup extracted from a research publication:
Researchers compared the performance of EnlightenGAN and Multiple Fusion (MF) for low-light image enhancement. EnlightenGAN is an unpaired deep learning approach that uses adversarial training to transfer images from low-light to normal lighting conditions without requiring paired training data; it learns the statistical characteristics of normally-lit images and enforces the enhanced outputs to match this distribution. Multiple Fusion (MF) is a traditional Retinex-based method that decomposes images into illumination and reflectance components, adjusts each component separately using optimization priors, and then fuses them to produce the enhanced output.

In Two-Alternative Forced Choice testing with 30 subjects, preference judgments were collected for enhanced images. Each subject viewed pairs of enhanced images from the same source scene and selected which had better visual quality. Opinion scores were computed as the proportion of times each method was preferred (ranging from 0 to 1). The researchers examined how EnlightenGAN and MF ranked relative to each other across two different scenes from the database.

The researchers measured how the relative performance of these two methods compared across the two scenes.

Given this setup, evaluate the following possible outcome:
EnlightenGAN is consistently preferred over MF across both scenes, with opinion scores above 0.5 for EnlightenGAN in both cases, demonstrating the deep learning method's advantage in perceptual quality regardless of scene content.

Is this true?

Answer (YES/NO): NO